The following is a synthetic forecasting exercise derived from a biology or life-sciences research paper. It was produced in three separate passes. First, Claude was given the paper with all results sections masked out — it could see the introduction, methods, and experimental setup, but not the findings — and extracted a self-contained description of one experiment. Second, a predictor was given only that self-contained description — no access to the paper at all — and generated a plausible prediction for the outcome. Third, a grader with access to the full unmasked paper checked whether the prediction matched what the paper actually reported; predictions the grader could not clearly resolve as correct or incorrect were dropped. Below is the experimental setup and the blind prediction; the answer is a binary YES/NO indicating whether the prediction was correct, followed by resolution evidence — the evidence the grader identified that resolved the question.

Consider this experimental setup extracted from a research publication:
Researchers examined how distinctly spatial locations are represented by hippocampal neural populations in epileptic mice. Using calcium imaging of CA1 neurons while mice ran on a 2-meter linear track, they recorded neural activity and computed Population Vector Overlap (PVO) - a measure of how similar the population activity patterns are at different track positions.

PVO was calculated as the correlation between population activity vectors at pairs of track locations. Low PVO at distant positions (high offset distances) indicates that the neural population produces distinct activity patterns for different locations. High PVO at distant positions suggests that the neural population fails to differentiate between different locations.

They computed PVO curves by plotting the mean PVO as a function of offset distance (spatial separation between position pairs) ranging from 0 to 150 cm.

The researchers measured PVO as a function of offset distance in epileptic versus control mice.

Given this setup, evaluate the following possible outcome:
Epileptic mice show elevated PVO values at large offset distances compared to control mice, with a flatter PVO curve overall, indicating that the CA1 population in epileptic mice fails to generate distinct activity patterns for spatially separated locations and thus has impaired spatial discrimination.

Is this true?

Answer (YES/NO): YES